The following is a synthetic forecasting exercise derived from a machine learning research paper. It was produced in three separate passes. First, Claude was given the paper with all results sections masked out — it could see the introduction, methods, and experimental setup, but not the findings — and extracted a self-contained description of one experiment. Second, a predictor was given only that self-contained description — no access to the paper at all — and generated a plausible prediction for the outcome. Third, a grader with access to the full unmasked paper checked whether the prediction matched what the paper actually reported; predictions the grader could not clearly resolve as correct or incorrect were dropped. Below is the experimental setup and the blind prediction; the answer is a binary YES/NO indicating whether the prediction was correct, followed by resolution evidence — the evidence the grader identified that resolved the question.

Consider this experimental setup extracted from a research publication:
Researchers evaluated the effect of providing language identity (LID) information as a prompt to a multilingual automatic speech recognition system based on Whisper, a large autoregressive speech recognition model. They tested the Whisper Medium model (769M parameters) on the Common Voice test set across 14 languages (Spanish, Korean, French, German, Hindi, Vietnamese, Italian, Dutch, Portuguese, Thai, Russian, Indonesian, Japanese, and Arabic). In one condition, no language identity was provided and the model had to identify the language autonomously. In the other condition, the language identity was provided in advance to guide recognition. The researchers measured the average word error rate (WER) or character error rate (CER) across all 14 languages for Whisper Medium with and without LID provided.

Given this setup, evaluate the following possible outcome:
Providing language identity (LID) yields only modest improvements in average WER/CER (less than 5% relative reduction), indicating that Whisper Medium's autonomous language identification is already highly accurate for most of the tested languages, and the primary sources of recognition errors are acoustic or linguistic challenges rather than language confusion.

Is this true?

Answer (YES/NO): NO